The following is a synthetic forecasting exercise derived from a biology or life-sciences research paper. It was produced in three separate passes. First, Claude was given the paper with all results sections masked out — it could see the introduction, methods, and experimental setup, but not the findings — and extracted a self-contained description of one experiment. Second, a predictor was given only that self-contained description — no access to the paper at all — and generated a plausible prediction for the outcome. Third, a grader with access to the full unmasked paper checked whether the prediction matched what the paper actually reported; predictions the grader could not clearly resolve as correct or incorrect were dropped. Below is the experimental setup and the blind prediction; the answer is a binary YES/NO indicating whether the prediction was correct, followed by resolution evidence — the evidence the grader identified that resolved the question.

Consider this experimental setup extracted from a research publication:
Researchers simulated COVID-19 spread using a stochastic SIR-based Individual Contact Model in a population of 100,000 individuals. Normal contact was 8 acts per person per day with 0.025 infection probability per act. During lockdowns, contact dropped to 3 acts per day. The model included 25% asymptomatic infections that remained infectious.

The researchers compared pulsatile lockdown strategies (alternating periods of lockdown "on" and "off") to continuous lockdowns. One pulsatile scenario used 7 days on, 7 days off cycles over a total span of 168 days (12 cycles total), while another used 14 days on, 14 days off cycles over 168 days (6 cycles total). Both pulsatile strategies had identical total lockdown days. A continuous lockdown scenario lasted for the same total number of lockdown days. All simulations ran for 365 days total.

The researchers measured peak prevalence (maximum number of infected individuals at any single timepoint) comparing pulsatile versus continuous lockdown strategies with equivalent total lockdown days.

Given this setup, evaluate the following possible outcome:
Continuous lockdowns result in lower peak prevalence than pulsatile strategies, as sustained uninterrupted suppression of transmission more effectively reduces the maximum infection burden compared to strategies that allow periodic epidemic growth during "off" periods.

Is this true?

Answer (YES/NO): YES